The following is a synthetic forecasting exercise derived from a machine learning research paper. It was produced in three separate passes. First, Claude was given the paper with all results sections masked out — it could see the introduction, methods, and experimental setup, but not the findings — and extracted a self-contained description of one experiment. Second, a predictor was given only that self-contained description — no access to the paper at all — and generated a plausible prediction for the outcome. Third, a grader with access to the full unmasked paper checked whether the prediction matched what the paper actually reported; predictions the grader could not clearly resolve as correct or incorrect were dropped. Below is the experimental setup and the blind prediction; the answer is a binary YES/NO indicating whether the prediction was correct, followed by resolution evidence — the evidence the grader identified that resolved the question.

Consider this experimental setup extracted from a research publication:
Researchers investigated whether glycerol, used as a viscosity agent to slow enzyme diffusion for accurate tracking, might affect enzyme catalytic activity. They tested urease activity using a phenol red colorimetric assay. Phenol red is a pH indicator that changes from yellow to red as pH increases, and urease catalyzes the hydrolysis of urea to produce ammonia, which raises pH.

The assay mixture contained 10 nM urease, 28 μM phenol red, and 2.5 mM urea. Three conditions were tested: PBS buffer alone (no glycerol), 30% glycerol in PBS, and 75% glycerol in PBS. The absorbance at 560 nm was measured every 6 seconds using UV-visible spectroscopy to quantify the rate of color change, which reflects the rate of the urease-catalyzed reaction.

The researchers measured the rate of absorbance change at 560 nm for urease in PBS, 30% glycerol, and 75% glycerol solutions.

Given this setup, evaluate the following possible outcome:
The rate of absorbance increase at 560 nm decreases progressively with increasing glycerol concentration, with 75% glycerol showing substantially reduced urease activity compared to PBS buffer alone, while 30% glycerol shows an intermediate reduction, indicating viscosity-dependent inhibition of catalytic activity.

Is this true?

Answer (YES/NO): YES